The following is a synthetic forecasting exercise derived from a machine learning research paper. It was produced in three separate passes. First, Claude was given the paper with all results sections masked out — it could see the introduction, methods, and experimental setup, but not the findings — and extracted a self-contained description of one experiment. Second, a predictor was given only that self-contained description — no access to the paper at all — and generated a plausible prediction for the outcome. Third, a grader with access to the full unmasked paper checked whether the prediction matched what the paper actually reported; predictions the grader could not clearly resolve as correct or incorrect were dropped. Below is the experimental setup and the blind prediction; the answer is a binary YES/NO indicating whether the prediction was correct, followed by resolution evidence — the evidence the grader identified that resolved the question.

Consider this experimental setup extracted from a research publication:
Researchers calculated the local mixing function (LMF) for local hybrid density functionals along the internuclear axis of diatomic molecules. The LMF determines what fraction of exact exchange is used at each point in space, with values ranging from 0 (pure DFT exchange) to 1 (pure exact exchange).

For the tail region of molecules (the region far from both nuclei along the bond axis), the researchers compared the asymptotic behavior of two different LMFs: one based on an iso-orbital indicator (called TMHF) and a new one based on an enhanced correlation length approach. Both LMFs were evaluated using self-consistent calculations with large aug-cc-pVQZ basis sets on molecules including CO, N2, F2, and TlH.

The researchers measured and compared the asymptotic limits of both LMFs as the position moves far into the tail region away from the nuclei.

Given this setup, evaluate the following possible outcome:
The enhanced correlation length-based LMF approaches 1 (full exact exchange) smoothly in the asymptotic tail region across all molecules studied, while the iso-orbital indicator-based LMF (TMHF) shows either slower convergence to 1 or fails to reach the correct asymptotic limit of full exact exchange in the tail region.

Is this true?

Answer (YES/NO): NO